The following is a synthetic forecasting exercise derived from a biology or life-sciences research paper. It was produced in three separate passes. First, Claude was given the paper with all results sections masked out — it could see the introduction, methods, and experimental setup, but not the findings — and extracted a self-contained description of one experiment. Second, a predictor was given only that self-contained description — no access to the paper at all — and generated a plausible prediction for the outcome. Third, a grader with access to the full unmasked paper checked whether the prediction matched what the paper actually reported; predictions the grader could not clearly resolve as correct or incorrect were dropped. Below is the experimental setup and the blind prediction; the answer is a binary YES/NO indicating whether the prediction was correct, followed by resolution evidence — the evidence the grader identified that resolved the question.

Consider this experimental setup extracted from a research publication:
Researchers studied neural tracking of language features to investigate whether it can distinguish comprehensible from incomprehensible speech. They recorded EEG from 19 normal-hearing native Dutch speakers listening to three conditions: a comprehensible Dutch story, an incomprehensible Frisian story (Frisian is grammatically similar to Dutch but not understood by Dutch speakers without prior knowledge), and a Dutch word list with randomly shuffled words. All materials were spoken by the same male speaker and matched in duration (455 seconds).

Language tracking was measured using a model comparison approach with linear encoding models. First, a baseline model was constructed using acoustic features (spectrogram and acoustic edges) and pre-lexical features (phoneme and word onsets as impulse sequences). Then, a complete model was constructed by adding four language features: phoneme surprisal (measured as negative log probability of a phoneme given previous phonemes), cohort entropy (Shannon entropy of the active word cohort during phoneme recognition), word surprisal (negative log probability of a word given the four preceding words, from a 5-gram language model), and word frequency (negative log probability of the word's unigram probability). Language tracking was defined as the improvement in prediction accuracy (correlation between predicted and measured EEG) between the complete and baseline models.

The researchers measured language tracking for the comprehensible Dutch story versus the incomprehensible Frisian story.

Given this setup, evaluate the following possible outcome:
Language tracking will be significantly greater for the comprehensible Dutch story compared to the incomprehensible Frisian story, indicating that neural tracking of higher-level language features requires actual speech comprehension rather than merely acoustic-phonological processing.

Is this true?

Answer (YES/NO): NO